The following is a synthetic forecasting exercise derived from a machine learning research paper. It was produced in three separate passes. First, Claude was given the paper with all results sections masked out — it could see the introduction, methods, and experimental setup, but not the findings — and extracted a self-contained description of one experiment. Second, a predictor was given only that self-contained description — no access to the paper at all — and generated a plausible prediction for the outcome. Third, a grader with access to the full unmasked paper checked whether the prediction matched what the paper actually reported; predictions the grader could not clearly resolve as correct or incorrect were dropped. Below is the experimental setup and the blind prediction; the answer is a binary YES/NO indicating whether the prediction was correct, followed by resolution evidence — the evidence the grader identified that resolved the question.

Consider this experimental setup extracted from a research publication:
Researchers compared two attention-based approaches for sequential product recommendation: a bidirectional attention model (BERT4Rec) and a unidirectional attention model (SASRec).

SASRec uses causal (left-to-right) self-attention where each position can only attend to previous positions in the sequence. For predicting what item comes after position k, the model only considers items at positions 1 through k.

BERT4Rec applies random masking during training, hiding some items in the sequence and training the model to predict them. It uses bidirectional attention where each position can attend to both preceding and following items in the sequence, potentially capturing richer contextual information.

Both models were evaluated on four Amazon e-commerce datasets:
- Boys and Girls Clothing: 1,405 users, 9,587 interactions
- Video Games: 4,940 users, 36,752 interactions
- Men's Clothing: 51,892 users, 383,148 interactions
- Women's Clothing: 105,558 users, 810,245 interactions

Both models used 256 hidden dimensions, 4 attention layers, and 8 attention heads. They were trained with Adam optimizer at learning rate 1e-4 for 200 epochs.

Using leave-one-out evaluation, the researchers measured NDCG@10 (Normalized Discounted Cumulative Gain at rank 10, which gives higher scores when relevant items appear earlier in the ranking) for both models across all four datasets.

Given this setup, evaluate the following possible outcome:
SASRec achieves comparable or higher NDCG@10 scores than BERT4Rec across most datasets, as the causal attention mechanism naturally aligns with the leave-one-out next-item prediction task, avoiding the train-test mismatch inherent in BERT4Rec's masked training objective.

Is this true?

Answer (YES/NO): YES